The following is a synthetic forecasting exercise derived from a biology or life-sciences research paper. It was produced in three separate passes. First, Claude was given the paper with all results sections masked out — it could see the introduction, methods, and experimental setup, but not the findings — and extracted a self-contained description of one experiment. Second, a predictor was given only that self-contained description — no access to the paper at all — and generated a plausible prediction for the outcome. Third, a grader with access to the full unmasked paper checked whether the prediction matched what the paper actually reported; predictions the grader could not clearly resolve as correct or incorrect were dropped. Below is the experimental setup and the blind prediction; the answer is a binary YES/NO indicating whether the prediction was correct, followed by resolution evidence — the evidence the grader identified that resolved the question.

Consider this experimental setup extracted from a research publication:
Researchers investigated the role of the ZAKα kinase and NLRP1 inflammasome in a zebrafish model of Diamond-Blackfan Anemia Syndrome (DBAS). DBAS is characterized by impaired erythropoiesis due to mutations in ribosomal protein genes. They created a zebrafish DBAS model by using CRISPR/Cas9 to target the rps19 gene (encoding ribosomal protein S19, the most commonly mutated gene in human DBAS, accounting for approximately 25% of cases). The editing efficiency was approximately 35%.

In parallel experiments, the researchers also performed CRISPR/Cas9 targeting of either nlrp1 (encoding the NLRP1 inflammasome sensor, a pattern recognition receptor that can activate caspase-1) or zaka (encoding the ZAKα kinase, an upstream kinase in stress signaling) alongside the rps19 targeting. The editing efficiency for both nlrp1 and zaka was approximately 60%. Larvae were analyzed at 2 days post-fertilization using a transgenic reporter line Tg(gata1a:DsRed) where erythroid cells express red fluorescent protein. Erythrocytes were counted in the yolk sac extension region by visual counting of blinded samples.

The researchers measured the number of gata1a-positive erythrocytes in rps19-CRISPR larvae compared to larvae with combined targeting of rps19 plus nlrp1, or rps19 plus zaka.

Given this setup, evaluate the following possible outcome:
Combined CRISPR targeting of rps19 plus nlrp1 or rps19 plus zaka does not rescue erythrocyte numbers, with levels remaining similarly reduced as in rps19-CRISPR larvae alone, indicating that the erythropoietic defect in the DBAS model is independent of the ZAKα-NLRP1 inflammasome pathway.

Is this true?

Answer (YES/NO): NO